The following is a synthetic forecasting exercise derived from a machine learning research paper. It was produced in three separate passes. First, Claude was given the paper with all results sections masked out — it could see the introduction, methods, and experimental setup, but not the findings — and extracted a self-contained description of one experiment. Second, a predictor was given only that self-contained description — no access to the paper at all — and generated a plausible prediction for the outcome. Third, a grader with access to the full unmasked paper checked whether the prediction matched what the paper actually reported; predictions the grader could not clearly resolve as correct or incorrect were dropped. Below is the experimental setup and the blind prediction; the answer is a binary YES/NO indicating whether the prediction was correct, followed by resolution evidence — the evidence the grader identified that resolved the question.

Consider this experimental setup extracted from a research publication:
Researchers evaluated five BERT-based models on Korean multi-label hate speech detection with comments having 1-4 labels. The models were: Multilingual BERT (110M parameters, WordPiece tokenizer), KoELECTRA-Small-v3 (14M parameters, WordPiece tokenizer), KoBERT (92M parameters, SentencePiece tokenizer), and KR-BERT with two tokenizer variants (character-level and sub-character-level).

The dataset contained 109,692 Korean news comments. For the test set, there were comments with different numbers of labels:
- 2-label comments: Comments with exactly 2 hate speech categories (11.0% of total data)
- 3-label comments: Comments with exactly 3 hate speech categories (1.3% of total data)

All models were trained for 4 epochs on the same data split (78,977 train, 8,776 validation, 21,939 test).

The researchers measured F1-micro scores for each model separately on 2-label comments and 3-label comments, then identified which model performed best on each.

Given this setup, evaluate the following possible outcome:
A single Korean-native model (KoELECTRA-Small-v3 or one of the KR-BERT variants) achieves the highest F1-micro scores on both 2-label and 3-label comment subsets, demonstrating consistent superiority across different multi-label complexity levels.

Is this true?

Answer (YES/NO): NO